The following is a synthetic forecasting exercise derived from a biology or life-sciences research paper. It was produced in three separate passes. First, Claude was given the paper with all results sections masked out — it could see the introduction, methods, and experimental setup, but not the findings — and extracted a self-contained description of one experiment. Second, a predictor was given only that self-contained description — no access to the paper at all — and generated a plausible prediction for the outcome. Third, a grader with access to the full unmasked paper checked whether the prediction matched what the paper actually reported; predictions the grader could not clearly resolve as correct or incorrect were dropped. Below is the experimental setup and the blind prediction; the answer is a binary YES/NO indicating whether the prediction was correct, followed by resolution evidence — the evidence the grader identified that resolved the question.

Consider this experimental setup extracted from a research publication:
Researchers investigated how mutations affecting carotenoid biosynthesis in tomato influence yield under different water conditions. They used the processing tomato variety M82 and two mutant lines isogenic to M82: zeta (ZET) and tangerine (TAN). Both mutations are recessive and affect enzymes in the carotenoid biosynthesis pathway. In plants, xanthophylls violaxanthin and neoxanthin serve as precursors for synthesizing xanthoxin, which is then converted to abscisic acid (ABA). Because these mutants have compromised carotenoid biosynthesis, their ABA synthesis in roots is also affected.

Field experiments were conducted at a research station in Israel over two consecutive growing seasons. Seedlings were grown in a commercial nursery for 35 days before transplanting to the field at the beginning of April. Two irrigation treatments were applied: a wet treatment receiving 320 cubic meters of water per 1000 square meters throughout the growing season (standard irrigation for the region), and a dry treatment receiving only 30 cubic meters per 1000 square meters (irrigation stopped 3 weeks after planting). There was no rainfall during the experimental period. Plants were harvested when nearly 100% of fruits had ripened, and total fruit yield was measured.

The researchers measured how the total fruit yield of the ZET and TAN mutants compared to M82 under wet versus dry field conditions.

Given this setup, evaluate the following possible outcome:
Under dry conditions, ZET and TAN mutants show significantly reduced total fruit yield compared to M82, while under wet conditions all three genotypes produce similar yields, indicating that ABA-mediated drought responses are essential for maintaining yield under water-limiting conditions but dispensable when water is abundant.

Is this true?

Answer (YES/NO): NO